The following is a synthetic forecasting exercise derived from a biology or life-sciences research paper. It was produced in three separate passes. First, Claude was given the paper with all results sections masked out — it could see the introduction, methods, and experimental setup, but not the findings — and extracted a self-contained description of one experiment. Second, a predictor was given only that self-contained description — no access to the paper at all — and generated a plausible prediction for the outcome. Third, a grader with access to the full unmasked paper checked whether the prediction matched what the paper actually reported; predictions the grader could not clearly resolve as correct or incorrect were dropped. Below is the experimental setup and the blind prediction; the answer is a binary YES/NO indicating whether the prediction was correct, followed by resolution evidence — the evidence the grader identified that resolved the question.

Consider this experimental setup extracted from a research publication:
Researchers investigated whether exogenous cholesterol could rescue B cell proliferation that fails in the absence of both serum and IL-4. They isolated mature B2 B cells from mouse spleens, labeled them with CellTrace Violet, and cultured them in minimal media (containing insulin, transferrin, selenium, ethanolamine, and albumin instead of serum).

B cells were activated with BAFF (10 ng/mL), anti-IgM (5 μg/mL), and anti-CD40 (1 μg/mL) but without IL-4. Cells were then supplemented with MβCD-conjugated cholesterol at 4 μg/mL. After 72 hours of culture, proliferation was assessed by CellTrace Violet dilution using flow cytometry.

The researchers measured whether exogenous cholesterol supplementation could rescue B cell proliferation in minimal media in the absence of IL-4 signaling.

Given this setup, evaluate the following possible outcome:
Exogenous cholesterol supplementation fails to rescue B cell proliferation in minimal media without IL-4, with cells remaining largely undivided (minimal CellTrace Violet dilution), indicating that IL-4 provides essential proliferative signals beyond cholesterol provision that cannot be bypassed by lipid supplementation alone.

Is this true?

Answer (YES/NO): NO